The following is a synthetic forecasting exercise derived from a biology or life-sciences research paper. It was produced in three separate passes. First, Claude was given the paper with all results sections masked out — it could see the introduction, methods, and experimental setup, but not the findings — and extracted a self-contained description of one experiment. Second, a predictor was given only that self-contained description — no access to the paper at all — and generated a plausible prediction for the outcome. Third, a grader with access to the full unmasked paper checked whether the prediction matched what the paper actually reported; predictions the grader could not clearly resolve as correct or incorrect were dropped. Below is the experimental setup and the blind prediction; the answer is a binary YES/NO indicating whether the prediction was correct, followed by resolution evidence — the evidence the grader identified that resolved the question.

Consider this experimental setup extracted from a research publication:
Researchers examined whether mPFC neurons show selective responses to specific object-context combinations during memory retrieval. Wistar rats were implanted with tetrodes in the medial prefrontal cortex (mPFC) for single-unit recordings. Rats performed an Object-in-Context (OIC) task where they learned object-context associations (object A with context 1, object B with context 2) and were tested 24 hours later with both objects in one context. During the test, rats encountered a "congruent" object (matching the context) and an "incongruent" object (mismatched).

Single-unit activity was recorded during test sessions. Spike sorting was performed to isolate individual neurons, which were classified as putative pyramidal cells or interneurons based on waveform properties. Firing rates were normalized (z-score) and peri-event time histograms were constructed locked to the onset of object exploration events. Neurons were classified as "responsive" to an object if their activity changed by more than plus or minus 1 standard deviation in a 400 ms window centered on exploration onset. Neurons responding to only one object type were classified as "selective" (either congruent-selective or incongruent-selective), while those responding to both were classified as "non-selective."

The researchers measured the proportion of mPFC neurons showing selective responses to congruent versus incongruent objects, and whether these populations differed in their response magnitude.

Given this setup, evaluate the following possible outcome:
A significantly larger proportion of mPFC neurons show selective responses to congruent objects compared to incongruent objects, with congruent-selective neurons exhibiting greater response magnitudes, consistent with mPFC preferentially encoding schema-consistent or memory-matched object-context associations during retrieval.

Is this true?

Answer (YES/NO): NO